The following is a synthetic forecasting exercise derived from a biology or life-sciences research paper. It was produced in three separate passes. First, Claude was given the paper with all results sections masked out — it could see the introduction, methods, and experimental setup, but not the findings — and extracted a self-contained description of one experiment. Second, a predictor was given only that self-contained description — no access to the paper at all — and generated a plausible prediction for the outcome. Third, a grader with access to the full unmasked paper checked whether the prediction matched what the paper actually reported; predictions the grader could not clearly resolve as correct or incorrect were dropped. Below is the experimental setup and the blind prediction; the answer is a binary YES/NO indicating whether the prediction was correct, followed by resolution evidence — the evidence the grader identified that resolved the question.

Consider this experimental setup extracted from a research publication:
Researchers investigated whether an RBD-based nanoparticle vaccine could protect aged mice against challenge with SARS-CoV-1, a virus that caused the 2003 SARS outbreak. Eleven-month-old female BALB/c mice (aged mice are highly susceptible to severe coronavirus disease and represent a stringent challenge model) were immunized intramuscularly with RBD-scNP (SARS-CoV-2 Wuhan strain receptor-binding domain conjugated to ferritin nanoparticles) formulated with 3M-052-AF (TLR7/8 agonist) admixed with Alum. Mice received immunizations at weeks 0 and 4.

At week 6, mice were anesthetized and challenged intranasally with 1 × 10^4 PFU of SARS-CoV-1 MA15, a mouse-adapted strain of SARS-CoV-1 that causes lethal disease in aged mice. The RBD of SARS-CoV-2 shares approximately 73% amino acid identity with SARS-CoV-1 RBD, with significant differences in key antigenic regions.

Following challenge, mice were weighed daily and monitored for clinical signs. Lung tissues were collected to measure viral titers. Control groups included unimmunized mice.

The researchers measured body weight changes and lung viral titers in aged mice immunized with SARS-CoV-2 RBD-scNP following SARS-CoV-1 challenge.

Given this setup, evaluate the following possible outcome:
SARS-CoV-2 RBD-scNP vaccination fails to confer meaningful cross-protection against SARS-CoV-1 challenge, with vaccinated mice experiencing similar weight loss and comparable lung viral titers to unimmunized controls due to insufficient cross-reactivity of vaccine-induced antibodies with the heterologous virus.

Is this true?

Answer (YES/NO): NO